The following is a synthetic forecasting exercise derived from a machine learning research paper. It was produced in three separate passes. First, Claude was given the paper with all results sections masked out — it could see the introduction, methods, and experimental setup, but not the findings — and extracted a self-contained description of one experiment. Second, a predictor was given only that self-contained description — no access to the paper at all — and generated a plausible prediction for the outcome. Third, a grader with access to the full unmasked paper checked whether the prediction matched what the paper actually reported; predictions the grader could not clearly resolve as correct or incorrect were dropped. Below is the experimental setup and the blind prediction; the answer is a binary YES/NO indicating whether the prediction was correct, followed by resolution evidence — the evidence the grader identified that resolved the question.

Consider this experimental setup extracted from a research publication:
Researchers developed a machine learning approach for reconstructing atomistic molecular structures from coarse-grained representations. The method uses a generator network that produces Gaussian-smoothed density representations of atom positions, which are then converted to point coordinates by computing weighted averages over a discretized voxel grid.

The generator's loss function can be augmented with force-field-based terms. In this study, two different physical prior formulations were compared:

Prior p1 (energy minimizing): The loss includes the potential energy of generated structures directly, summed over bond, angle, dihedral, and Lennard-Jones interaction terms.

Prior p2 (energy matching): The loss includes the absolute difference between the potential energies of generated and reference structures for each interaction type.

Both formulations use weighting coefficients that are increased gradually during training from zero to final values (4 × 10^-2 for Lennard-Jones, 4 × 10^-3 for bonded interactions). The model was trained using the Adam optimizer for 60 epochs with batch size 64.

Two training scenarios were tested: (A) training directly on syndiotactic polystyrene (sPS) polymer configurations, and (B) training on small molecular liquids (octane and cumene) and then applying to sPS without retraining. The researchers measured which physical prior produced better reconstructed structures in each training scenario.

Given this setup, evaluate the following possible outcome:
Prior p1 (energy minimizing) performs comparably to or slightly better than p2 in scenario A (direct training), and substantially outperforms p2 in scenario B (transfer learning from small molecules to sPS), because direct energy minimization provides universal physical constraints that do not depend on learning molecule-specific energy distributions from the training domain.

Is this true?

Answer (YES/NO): NO